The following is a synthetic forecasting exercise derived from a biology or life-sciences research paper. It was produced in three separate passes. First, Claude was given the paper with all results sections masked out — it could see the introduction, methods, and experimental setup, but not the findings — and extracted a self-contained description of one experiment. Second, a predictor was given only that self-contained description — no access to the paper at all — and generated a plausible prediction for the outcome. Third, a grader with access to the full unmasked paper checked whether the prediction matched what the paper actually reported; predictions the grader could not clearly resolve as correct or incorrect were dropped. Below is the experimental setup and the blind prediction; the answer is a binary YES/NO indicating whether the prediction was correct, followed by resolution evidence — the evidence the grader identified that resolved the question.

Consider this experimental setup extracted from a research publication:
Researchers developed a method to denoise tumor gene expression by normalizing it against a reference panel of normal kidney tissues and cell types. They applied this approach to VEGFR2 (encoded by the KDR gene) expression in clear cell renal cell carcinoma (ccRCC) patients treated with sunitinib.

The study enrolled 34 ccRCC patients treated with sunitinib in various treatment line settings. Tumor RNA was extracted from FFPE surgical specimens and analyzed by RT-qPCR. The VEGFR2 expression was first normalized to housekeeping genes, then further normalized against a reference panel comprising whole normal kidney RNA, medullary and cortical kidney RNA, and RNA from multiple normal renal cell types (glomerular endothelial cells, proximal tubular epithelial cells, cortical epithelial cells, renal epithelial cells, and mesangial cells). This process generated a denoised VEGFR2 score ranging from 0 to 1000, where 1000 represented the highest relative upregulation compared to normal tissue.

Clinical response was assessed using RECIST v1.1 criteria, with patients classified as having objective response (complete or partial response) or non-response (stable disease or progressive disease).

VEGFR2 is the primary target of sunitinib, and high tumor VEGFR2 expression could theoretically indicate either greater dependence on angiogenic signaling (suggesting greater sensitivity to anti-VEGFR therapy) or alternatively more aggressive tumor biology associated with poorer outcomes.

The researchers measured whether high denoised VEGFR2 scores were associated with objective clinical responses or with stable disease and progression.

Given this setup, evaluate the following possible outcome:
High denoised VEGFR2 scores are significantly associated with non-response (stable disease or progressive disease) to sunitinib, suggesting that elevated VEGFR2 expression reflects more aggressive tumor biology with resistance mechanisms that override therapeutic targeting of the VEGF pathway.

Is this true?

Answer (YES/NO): NO